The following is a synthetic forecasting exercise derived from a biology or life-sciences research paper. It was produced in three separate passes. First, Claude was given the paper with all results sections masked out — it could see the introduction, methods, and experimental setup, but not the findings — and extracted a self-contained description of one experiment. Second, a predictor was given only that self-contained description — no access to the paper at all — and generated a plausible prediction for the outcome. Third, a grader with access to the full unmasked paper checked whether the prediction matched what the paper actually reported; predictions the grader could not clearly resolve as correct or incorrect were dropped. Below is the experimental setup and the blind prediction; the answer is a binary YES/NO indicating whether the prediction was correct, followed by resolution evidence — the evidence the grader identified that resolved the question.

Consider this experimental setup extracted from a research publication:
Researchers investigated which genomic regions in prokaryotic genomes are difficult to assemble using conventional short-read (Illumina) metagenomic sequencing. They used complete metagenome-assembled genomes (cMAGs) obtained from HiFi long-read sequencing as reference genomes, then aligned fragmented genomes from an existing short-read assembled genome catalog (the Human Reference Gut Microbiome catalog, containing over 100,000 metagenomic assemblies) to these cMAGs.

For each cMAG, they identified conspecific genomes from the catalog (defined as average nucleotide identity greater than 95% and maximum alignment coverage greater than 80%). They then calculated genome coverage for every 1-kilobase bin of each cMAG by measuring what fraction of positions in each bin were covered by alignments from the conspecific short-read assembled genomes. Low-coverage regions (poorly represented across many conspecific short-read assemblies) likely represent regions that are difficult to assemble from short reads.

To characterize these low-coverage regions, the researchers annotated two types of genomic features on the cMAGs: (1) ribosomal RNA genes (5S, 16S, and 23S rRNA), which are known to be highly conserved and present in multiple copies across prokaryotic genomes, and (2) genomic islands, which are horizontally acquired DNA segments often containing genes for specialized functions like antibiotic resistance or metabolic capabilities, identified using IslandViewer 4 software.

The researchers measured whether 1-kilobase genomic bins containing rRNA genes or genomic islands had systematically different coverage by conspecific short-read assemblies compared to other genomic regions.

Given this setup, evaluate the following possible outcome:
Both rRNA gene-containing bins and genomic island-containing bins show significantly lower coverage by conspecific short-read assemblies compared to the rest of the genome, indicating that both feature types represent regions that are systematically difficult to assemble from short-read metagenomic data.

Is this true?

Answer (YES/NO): YES